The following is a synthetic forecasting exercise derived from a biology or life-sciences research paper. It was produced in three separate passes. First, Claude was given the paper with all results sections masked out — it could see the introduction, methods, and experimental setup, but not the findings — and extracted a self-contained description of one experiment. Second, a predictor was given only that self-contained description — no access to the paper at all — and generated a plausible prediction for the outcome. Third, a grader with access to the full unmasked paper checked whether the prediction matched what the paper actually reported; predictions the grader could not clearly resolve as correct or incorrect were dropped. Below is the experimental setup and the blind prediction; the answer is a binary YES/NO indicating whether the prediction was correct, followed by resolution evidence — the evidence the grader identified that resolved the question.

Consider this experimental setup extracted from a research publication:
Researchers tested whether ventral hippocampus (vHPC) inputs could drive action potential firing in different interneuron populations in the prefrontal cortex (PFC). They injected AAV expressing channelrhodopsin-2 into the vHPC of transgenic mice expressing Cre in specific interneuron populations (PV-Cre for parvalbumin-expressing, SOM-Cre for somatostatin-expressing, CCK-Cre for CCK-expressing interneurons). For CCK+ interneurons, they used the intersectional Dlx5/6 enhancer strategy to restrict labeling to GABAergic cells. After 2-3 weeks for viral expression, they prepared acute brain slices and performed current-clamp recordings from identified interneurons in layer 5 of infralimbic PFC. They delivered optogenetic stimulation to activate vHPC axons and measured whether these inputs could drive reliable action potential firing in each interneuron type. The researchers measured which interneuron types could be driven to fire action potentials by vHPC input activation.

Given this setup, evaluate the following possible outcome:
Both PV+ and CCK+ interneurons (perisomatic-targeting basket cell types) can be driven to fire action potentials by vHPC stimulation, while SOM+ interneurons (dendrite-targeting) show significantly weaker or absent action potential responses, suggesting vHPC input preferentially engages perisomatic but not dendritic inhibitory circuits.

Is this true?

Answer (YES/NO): YES